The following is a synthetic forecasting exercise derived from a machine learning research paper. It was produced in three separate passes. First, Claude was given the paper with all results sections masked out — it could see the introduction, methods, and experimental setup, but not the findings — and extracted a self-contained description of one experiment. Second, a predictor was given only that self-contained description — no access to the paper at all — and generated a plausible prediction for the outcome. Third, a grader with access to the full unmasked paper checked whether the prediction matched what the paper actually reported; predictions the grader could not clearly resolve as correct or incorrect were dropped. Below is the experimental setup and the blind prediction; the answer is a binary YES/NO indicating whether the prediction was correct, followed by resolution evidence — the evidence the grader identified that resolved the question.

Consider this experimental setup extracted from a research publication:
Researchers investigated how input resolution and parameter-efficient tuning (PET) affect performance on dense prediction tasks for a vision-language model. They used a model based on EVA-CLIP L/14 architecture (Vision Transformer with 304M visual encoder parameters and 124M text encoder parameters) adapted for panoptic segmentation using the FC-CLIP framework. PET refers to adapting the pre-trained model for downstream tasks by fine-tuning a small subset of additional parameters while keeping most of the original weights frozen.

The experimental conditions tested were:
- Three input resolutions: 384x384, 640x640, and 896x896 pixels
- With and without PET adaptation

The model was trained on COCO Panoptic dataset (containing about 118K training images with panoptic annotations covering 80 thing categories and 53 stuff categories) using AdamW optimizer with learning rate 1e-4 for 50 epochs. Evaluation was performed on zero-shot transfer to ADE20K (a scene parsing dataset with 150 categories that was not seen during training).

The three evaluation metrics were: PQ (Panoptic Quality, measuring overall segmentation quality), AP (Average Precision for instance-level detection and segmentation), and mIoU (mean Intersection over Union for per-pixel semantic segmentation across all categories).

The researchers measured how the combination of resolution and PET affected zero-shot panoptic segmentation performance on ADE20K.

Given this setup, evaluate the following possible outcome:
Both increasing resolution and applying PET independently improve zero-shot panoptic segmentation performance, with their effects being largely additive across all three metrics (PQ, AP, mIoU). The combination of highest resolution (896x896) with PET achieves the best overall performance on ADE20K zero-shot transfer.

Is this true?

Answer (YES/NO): NO